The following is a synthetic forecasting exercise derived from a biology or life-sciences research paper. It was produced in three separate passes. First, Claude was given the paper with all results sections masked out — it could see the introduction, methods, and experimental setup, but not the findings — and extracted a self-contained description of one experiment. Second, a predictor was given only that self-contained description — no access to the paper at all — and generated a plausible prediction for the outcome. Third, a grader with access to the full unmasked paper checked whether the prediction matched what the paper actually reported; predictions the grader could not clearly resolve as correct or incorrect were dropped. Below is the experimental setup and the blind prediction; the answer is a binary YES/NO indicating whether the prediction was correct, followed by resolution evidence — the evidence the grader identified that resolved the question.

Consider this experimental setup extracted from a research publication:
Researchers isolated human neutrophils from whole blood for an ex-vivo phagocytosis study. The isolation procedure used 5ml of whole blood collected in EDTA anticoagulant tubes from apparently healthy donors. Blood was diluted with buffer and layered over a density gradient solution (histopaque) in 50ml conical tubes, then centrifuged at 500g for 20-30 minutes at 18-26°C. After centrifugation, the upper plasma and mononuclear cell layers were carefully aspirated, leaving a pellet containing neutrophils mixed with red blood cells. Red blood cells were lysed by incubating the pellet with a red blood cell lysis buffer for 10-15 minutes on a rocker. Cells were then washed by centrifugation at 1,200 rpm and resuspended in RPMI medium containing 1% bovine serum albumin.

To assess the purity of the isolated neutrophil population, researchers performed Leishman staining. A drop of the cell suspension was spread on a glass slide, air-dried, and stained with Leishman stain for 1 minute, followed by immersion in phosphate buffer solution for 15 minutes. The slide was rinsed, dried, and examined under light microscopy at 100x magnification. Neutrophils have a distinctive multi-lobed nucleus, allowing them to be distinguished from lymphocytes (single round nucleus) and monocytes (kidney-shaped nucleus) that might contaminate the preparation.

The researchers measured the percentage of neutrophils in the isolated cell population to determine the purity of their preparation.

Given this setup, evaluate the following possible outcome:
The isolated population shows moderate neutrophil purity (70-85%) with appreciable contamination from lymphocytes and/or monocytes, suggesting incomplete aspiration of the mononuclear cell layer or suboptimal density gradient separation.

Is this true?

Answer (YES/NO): NO